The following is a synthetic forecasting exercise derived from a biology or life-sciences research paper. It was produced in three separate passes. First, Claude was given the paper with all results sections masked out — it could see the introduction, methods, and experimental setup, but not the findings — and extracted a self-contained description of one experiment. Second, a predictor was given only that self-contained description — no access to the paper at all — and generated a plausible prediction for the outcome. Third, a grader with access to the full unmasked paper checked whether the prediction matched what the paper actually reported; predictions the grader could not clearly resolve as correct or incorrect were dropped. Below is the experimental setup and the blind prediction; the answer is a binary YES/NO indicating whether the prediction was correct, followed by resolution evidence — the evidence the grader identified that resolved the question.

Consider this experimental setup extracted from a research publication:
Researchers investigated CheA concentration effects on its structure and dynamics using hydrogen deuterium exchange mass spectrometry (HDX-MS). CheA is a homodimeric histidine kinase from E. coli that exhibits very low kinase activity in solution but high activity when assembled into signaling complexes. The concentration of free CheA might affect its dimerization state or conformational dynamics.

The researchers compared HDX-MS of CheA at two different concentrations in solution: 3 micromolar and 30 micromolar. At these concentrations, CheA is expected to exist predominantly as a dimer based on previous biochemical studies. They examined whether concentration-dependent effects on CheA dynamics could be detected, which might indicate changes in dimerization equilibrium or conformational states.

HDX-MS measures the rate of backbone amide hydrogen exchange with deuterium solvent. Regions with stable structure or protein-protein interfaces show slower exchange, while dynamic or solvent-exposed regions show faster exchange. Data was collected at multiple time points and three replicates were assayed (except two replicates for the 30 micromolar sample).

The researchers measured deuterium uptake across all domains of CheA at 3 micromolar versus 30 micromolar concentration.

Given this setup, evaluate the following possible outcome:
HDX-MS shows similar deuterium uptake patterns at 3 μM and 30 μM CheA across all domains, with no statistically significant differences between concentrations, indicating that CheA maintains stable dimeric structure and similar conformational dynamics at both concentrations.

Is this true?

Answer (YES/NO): NO